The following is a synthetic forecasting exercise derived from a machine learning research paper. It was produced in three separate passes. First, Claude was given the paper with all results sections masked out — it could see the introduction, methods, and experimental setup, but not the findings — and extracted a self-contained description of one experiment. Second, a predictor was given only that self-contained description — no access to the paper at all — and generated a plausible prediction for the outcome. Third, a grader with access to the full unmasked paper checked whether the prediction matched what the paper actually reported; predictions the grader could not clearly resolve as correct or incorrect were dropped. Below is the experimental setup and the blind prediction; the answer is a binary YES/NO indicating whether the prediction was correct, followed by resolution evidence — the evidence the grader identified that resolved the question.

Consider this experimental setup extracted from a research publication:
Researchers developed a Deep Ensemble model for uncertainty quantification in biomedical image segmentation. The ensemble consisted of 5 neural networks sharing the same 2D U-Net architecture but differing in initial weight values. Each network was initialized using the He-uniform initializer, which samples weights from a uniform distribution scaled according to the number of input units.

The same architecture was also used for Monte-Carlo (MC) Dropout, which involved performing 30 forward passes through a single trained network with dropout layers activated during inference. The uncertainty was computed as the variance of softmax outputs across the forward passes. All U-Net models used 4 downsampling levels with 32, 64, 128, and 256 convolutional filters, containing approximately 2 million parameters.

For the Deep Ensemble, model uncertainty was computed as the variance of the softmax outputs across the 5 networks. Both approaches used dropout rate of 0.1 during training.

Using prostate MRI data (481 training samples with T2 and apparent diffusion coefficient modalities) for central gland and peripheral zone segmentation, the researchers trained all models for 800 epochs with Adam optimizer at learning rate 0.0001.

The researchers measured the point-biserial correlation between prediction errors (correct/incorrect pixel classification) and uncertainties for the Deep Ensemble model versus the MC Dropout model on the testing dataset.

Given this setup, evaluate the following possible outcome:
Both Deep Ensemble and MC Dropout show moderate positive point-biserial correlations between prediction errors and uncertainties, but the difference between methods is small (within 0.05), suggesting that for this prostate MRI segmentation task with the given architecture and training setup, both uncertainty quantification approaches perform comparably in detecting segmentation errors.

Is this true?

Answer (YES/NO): NO